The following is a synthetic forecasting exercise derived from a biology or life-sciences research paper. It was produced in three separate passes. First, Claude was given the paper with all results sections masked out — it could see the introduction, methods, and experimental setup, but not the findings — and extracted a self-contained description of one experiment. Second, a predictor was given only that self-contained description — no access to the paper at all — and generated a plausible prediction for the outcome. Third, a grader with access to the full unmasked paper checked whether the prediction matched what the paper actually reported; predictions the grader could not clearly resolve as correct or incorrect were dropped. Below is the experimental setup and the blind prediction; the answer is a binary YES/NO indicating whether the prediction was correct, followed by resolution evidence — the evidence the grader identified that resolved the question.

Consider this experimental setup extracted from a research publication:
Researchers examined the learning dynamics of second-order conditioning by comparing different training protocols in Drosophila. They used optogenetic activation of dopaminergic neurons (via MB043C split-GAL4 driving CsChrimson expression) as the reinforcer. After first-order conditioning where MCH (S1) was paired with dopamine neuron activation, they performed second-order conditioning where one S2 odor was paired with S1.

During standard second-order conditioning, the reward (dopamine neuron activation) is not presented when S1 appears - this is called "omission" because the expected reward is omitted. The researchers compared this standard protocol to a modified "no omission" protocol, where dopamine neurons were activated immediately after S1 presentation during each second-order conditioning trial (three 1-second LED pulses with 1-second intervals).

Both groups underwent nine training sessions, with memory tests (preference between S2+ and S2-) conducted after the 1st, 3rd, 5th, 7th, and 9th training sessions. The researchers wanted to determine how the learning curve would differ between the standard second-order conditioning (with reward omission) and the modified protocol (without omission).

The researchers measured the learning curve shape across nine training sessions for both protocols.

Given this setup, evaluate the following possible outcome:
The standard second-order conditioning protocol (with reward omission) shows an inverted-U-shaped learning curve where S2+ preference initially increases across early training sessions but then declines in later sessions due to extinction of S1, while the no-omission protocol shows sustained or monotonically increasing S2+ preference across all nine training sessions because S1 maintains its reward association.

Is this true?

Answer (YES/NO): NO